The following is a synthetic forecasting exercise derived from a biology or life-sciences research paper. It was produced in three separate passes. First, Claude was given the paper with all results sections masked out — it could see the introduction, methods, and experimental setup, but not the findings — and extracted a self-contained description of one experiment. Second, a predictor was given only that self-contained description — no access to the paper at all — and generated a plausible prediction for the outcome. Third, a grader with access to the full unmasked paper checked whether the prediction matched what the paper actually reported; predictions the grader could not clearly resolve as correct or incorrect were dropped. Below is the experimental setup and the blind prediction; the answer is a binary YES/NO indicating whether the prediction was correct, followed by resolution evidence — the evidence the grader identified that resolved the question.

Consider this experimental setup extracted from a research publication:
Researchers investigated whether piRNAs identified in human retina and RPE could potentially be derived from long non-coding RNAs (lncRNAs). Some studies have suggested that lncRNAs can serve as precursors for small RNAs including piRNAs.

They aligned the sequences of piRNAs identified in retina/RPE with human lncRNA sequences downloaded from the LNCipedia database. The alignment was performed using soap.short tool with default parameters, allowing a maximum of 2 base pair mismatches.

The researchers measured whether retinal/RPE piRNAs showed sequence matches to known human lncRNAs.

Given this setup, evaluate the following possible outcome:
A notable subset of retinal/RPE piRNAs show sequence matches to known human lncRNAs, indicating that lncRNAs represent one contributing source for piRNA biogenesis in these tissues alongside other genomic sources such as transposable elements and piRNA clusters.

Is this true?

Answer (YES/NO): NO